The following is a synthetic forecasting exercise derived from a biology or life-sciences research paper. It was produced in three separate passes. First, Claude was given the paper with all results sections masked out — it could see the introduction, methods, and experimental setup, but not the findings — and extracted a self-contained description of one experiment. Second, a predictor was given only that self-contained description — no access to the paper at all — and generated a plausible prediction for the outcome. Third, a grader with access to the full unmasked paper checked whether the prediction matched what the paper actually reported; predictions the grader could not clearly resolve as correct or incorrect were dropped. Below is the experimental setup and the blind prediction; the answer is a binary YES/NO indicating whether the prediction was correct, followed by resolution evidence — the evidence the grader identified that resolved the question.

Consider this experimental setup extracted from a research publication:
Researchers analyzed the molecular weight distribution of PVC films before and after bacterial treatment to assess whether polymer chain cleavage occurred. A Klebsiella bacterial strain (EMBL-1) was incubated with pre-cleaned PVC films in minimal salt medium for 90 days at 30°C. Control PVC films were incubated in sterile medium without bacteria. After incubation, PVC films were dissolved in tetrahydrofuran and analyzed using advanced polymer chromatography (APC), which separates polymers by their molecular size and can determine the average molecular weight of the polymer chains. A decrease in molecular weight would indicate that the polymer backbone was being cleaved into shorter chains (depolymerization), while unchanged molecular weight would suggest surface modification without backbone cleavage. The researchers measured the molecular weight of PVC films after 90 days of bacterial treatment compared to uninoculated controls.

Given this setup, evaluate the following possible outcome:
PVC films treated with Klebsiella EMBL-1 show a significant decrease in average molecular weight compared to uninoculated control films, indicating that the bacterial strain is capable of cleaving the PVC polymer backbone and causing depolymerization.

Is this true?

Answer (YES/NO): YES